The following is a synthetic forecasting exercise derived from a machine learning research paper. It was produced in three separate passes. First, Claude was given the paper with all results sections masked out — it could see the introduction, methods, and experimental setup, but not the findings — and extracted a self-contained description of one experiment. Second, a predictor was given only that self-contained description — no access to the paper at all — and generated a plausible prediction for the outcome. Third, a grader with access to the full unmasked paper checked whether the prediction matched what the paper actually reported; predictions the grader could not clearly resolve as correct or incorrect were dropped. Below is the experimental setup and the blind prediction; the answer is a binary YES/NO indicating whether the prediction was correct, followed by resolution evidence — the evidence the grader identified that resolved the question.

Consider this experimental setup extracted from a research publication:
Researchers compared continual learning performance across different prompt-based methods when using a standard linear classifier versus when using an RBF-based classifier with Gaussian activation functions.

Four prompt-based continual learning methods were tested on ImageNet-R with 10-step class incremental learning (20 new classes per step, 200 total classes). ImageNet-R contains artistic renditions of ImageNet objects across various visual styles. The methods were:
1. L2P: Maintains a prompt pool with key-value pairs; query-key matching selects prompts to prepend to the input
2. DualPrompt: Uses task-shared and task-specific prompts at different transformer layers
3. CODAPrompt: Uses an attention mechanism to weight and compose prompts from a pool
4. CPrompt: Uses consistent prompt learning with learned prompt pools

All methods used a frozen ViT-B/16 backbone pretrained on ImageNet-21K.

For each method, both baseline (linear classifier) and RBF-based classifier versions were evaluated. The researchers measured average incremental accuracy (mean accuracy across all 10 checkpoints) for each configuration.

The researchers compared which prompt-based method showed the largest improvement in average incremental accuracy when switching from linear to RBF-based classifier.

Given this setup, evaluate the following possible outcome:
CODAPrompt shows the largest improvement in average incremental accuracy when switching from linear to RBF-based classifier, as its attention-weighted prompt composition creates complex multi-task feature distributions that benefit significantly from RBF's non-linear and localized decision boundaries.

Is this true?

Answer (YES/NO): YES